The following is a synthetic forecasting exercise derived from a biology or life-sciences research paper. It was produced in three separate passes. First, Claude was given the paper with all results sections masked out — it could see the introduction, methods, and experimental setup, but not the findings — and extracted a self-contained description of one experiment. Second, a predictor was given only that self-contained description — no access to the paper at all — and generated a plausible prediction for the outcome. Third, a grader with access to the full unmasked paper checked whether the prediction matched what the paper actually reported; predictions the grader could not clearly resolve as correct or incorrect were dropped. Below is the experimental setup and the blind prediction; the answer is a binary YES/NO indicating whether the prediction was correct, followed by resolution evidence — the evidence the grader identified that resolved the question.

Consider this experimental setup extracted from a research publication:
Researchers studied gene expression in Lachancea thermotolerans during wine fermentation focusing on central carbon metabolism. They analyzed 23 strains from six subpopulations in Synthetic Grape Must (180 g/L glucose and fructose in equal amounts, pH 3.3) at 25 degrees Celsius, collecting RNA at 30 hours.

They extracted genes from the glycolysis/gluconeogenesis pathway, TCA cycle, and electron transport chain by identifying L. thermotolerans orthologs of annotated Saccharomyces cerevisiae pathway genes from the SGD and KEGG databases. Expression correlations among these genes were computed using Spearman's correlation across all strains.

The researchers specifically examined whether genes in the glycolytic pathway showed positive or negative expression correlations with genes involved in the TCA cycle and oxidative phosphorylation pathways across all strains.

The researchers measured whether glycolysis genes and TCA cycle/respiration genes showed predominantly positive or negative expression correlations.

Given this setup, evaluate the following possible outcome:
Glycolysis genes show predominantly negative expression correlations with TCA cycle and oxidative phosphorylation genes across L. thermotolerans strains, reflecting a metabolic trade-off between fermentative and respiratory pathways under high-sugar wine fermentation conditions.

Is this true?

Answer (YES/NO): NO